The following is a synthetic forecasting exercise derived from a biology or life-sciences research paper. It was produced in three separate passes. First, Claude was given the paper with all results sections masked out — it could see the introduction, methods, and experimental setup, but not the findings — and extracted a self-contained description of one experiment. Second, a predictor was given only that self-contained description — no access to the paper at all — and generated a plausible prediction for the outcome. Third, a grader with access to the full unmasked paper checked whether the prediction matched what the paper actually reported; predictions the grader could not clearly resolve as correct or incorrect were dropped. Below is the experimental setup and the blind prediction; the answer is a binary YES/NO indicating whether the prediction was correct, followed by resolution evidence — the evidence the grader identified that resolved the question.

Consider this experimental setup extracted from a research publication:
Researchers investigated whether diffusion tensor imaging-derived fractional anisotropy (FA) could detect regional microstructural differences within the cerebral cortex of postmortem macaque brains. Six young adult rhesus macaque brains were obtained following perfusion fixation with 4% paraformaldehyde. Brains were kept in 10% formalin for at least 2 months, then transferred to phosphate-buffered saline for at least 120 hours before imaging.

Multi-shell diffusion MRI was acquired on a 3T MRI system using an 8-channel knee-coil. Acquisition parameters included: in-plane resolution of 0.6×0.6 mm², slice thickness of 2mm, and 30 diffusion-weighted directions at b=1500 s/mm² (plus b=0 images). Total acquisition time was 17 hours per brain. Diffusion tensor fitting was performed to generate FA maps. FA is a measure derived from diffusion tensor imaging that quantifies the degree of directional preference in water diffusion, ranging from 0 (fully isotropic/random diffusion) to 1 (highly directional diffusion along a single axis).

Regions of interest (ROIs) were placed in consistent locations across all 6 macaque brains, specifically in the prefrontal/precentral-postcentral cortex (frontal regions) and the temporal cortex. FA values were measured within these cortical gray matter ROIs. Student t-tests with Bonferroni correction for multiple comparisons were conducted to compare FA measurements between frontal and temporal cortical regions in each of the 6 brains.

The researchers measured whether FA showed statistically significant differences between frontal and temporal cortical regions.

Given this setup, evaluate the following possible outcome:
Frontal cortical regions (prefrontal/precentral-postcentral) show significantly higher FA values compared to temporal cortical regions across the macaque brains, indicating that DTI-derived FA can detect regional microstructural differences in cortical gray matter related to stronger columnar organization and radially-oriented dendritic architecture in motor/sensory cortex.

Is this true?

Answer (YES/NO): NO